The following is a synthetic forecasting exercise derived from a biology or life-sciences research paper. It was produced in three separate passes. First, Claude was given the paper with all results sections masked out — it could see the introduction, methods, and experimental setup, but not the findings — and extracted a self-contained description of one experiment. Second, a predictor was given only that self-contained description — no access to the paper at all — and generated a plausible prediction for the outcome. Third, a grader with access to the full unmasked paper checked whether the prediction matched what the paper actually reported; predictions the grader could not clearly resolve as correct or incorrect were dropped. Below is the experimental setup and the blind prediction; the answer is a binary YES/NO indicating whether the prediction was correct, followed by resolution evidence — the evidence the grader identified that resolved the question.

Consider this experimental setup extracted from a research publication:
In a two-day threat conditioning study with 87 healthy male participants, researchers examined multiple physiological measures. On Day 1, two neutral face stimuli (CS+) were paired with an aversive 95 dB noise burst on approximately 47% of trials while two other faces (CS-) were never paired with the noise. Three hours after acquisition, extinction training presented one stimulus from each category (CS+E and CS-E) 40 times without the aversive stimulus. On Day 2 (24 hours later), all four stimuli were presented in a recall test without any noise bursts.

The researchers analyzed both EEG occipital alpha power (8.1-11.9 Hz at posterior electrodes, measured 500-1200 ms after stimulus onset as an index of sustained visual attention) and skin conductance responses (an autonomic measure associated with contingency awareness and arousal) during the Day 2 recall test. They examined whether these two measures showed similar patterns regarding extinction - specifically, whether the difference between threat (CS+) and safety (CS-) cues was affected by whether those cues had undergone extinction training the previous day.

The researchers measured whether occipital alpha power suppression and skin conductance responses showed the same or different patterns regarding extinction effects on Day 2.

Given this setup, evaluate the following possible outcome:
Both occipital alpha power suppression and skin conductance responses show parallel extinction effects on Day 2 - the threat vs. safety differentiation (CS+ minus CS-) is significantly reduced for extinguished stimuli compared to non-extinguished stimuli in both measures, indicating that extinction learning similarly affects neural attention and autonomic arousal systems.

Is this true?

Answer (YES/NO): NO